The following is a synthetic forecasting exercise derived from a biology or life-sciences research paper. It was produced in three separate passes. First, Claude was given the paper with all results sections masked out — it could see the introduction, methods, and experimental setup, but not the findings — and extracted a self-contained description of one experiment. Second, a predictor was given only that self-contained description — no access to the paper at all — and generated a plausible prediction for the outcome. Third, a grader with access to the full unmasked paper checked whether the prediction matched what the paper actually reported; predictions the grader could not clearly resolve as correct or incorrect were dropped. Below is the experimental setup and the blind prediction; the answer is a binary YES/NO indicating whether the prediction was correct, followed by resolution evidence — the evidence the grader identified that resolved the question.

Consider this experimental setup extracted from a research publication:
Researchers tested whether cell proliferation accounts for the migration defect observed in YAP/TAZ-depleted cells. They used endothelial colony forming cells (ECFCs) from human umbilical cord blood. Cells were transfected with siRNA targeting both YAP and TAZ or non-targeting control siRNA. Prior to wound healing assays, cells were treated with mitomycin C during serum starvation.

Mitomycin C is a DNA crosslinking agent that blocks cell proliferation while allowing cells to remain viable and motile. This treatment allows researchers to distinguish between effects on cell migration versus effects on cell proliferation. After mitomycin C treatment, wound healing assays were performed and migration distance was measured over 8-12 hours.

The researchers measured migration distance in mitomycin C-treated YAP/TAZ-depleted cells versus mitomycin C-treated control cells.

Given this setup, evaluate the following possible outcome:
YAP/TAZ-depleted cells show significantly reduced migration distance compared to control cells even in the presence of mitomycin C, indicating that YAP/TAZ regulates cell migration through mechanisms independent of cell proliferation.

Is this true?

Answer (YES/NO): YES